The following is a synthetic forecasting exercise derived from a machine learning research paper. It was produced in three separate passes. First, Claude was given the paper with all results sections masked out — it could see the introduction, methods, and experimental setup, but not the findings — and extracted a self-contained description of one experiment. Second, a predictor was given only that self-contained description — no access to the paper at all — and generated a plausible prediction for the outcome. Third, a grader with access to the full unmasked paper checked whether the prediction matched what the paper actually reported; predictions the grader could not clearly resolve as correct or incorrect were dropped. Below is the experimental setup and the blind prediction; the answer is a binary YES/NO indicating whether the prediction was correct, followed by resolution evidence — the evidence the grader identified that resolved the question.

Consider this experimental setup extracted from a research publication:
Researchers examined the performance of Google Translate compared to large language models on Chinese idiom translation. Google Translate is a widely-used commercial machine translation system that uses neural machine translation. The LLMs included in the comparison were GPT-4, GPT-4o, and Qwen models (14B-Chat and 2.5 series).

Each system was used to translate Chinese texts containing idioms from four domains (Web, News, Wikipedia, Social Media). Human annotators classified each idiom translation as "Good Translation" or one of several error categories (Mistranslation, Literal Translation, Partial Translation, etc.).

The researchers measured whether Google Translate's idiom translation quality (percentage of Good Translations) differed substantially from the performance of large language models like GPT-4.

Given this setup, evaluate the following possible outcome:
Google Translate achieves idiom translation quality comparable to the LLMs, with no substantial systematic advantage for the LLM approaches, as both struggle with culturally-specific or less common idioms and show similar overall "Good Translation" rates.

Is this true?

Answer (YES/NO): NO